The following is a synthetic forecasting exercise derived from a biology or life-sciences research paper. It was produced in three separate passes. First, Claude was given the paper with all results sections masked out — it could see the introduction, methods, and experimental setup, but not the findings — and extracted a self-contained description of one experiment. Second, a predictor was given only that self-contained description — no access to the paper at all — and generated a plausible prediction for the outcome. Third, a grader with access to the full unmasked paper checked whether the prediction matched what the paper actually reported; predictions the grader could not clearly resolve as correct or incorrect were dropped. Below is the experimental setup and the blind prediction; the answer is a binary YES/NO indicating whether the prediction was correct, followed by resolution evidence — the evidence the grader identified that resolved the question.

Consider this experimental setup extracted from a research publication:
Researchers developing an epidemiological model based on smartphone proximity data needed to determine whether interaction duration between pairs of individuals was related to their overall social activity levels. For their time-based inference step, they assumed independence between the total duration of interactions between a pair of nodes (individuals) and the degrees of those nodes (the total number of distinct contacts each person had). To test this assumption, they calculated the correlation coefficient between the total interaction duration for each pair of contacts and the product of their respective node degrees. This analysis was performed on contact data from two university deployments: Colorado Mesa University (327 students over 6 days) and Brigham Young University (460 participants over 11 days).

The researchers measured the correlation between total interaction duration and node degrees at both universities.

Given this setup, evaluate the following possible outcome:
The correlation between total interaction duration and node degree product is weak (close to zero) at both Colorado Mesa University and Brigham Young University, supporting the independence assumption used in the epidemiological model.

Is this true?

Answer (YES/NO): YES